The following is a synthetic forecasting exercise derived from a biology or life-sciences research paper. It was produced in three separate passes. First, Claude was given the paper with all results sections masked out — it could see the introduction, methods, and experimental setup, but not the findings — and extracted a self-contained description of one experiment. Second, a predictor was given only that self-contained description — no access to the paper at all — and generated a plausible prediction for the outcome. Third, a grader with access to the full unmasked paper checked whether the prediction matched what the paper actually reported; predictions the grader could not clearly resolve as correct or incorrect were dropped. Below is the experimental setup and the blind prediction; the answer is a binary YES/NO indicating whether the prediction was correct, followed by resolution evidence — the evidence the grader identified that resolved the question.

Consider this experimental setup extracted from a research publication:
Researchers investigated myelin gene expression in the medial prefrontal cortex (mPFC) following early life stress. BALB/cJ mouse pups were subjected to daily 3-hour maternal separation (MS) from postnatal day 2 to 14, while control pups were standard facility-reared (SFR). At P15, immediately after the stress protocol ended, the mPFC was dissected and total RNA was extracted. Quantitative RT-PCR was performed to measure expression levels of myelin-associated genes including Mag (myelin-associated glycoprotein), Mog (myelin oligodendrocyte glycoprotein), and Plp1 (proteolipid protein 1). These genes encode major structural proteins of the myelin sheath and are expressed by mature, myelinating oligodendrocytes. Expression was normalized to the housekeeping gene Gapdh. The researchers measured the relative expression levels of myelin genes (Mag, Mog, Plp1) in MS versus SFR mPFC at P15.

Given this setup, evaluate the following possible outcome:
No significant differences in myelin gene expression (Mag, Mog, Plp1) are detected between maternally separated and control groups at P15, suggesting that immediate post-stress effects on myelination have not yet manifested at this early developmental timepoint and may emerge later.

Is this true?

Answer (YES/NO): NO